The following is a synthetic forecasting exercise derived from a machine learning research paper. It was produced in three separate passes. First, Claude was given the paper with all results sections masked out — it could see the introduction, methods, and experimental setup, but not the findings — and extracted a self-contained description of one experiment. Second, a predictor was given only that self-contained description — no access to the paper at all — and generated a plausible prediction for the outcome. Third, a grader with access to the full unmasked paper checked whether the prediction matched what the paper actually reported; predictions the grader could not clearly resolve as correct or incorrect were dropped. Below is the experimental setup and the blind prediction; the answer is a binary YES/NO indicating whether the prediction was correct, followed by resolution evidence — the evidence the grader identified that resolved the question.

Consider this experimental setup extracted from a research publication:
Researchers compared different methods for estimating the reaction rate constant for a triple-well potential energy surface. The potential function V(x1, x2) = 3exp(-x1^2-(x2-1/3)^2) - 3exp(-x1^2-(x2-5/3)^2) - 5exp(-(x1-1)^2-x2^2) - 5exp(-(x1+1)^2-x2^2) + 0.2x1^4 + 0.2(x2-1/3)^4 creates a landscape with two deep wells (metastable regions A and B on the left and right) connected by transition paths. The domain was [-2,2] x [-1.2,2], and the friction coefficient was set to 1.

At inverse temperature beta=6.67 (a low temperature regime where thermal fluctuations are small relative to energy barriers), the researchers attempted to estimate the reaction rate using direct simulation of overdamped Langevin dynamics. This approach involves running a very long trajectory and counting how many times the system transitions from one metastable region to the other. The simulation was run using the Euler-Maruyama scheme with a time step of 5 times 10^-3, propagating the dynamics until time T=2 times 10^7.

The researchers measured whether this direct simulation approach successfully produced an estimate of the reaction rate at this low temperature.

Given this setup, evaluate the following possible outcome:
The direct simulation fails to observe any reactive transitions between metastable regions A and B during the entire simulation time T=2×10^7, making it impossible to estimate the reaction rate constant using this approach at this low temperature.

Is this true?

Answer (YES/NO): YES